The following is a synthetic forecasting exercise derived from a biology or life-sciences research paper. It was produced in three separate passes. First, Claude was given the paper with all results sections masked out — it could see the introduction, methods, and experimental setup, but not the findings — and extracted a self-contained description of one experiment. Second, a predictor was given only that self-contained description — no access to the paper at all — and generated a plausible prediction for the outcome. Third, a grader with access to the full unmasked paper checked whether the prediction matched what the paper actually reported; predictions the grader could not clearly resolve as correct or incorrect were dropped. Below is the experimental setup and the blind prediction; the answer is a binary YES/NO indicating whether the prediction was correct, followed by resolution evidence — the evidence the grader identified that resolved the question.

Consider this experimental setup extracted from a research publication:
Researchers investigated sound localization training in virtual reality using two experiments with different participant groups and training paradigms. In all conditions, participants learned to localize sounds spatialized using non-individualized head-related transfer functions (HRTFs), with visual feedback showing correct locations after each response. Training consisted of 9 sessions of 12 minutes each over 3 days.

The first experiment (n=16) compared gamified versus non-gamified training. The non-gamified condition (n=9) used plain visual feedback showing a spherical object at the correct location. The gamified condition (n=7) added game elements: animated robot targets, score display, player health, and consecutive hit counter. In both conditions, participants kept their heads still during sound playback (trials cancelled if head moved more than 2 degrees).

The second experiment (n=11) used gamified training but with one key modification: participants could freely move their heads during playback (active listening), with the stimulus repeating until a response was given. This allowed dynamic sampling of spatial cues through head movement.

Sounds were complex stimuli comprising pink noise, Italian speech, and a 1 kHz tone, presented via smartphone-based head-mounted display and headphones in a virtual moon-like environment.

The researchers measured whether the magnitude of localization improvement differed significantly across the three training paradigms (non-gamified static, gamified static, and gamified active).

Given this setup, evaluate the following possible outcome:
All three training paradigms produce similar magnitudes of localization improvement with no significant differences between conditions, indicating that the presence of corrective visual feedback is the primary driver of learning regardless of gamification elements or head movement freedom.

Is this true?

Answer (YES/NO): YES